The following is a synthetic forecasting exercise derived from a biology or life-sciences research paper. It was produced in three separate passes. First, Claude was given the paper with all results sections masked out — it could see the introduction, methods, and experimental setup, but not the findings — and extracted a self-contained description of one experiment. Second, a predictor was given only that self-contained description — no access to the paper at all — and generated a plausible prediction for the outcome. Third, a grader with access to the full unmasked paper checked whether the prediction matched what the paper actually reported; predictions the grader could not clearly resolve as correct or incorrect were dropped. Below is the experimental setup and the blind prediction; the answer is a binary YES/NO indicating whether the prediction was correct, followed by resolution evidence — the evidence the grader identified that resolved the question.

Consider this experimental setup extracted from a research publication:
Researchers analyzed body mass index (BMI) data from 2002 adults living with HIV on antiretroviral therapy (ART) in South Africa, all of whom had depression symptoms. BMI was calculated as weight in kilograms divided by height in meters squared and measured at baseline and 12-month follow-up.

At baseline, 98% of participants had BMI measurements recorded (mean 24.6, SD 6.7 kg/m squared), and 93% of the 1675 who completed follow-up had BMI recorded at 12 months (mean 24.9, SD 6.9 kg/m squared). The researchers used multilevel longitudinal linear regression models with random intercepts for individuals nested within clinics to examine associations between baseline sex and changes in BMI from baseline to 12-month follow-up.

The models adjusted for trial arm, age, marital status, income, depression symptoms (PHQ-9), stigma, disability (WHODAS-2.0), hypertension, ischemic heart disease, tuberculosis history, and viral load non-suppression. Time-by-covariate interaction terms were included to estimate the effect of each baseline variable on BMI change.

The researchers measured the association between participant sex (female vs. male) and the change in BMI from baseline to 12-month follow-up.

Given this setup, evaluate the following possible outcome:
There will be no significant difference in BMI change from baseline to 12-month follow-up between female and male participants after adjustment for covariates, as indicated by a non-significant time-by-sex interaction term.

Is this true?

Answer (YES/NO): NO